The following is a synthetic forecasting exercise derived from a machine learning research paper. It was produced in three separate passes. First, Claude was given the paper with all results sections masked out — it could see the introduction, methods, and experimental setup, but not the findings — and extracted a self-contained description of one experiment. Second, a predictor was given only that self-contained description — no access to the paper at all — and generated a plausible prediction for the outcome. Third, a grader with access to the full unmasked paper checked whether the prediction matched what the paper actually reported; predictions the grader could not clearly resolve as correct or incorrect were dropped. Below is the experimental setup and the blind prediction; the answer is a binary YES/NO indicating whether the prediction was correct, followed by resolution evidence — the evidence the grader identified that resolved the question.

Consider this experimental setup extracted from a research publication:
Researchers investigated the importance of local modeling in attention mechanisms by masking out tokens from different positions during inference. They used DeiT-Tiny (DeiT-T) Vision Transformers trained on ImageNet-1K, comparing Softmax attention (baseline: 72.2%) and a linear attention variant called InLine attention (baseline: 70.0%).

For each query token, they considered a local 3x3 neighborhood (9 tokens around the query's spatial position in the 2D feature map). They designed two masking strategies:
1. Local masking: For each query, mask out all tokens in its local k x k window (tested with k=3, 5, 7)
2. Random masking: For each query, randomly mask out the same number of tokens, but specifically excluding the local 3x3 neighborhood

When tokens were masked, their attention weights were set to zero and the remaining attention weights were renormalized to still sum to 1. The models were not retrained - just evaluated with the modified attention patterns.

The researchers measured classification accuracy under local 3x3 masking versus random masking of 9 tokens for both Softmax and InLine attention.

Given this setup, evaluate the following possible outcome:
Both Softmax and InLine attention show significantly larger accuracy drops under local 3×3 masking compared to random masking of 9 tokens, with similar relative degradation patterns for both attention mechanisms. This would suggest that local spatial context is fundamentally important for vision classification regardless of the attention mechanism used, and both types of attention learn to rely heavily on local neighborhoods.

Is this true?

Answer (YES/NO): NO